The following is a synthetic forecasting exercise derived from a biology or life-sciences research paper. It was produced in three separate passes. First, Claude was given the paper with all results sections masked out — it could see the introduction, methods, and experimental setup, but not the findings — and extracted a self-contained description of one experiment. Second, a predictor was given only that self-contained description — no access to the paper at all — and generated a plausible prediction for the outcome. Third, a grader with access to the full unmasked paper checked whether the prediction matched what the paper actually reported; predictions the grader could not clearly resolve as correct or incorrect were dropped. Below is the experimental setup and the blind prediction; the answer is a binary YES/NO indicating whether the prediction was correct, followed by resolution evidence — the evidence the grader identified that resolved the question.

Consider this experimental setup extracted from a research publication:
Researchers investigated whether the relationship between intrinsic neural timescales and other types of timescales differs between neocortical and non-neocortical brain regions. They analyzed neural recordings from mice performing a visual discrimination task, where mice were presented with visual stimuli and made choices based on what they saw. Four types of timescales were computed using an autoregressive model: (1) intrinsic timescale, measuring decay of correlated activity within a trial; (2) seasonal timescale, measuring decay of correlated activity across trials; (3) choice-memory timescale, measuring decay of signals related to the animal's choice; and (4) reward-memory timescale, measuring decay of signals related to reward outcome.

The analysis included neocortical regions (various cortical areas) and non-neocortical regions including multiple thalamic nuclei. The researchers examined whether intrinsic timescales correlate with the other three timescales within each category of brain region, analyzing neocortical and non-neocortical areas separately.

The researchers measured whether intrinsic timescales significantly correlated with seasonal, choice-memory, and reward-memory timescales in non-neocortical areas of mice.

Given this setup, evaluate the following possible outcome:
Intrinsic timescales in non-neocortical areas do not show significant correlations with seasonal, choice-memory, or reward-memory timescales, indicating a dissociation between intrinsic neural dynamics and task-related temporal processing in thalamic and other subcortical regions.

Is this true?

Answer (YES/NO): YES